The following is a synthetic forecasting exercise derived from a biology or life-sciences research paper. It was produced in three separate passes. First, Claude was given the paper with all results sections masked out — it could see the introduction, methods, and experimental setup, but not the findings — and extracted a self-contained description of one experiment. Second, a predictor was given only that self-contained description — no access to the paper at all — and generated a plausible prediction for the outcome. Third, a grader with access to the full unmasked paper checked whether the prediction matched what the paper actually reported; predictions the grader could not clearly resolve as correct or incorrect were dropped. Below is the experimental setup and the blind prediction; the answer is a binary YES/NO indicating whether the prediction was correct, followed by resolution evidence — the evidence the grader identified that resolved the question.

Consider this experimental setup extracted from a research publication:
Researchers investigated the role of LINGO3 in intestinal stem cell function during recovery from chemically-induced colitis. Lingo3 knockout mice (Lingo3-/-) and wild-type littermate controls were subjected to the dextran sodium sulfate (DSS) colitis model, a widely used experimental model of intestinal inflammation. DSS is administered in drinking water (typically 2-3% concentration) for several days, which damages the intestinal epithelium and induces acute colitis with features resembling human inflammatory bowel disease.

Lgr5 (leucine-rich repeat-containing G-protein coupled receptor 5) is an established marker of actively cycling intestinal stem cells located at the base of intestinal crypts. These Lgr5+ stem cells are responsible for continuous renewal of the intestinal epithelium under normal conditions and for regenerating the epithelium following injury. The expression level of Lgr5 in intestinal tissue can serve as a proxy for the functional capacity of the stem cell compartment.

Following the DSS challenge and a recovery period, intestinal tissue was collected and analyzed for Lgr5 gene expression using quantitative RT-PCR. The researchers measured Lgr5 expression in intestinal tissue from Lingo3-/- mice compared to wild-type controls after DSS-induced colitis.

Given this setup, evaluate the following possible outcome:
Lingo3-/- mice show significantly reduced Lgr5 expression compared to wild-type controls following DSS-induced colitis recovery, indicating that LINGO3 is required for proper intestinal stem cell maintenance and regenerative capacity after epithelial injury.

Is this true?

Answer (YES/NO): YES